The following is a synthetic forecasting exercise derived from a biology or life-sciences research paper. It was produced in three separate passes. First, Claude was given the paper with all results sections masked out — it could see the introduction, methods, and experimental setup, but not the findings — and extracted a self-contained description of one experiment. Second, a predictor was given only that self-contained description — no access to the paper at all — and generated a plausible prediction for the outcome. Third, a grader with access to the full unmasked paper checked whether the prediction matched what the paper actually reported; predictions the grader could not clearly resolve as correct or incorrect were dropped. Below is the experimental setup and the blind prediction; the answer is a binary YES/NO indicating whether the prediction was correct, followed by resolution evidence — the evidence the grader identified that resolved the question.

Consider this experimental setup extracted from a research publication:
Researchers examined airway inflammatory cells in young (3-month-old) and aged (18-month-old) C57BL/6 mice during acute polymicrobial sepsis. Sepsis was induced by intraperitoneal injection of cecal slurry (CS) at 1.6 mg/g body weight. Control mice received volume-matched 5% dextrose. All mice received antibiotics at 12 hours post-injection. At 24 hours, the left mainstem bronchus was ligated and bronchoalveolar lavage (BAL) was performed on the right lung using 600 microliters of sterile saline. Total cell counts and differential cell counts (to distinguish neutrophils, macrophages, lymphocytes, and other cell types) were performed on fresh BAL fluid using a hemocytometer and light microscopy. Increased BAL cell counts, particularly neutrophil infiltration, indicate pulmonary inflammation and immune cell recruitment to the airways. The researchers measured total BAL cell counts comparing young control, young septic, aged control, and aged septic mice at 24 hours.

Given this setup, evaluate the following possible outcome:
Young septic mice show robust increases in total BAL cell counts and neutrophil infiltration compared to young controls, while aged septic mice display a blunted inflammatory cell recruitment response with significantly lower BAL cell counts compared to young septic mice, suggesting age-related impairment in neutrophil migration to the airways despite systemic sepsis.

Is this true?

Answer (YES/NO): NO